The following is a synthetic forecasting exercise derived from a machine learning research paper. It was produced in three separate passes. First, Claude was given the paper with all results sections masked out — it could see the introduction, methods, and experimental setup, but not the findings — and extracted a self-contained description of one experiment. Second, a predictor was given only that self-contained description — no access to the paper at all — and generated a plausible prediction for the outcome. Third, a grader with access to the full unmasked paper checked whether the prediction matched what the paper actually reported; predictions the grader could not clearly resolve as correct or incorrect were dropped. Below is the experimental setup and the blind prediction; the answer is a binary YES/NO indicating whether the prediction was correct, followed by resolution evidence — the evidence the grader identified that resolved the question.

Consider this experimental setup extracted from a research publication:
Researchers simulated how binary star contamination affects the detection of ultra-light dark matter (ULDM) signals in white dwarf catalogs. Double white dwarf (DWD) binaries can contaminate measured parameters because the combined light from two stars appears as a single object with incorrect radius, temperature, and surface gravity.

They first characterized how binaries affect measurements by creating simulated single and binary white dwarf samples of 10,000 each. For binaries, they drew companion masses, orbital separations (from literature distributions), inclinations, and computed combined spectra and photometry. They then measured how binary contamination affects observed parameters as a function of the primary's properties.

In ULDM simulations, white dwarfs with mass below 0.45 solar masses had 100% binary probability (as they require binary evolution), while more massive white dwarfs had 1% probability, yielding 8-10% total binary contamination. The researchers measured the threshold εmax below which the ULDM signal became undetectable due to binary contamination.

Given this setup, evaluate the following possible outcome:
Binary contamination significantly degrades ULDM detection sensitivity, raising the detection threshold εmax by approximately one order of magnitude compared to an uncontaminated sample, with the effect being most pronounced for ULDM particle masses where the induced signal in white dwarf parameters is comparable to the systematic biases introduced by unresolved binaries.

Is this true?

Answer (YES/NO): NO